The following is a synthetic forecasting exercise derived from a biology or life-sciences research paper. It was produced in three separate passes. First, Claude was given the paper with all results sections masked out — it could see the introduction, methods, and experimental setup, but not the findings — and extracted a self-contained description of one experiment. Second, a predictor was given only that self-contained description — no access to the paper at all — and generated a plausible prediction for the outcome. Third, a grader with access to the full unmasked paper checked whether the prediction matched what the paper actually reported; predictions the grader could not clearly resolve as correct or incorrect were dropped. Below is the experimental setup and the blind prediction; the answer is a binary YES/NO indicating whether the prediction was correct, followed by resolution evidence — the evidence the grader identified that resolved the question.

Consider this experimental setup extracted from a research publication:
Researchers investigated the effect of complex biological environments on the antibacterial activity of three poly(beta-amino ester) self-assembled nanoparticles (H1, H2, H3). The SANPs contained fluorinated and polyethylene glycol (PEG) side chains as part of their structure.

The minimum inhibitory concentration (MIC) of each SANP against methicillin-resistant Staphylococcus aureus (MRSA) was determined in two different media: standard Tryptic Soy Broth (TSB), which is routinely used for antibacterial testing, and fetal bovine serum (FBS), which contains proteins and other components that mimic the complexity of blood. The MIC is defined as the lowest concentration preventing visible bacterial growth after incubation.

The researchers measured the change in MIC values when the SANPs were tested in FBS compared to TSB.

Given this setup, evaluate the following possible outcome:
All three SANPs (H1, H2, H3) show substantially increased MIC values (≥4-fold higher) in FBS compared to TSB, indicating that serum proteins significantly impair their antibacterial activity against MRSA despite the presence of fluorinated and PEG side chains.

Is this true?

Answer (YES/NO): NO